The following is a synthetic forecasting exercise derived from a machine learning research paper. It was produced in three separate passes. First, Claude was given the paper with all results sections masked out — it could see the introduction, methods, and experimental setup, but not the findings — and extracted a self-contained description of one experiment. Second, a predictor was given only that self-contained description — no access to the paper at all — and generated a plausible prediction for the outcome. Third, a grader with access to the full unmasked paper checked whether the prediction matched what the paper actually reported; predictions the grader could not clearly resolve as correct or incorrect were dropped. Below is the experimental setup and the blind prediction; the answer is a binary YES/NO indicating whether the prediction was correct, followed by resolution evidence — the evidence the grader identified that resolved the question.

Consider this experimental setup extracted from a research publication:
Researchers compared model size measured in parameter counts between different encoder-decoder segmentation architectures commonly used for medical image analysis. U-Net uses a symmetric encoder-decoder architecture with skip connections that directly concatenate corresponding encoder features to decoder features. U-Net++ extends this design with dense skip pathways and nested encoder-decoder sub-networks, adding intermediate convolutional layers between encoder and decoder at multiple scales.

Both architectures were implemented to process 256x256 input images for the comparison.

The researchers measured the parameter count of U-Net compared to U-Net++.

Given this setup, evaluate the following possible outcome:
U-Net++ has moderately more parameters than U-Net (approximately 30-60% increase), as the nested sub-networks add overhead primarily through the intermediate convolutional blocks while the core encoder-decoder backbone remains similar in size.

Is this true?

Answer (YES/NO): NO